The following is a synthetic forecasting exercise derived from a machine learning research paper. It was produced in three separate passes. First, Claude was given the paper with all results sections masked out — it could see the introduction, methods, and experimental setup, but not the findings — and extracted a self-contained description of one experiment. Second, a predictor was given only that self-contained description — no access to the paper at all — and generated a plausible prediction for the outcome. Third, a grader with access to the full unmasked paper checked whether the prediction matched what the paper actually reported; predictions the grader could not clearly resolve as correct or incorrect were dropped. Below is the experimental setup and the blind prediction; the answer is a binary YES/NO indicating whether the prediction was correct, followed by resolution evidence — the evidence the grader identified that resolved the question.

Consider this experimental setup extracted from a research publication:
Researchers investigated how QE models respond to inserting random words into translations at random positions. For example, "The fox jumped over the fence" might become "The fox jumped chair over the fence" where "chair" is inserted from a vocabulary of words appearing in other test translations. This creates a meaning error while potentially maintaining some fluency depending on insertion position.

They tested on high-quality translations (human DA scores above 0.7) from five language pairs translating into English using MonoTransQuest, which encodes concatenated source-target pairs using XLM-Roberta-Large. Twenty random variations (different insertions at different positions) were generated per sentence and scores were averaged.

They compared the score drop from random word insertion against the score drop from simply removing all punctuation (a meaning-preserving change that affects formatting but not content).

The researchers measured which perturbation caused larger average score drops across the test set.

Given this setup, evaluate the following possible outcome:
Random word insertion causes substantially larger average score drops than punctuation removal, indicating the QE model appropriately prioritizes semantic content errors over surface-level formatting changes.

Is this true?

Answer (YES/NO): NO